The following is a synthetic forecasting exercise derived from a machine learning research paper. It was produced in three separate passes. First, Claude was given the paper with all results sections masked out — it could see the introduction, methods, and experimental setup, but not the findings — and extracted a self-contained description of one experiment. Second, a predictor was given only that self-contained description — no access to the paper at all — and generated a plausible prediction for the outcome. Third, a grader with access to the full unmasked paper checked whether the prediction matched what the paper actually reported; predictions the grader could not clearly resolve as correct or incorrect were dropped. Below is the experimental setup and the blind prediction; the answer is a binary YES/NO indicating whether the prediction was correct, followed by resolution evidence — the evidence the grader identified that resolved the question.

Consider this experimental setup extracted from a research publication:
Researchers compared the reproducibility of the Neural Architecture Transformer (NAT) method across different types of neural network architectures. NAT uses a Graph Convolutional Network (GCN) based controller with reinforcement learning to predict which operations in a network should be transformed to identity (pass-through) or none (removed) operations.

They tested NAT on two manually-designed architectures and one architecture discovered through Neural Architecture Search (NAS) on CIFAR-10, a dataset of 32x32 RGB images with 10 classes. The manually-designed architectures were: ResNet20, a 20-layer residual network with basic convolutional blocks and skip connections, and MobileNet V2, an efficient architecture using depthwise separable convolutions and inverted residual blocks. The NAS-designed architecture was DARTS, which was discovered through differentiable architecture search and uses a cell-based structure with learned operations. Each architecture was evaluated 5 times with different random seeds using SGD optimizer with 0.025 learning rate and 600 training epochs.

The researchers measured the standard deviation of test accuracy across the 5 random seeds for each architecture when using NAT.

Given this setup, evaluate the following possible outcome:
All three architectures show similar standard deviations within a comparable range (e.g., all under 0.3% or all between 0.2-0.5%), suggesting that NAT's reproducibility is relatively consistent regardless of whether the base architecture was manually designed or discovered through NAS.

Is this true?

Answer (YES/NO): NO